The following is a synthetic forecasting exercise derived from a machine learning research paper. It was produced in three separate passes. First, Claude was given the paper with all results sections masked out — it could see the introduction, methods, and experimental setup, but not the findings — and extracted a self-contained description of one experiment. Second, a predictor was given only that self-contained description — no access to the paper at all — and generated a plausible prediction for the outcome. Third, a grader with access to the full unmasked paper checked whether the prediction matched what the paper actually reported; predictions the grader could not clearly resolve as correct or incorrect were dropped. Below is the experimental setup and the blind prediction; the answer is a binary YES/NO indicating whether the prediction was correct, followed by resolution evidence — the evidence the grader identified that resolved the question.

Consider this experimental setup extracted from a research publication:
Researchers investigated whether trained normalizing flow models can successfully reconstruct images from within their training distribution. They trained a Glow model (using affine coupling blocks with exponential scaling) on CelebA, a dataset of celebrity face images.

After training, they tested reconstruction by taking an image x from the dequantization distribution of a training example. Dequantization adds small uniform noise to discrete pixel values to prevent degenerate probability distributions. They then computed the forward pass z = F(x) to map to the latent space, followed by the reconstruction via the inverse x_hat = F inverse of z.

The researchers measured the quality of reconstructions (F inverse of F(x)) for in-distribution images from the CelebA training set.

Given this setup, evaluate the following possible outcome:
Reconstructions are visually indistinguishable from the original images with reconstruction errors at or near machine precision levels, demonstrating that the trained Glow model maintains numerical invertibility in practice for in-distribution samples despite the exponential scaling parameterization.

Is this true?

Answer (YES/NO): NO